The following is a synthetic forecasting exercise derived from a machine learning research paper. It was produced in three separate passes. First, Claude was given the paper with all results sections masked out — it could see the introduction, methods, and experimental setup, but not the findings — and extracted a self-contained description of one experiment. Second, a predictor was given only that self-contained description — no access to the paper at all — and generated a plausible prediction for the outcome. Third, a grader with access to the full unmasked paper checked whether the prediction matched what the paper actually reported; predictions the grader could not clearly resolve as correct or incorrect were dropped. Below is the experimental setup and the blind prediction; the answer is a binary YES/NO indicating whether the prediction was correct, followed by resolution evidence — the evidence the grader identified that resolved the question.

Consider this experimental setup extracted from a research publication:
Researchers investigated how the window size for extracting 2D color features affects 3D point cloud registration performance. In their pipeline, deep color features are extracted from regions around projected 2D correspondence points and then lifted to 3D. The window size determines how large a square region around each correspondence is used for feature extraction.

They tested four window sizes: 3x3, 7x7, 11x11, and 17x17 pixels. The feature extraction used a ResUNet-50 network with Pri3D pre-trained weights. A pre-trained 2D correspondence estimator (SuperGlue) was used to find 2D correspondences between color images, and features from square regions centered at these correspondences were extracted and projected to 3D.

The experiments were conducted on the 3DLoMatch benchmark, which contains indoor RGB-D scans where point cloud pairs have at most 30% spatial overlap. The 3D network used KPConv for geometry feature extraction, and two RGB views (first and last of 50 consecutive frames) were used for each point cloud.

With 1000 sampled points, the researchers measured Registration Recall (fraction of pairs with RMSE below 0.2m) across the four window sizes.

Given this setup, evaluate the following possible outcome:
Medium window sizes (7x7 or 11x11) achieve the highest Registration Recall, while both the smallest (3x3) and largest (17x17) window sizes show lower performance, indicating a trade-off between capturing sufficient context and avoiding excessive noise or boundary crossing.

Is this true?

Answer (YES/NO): YES